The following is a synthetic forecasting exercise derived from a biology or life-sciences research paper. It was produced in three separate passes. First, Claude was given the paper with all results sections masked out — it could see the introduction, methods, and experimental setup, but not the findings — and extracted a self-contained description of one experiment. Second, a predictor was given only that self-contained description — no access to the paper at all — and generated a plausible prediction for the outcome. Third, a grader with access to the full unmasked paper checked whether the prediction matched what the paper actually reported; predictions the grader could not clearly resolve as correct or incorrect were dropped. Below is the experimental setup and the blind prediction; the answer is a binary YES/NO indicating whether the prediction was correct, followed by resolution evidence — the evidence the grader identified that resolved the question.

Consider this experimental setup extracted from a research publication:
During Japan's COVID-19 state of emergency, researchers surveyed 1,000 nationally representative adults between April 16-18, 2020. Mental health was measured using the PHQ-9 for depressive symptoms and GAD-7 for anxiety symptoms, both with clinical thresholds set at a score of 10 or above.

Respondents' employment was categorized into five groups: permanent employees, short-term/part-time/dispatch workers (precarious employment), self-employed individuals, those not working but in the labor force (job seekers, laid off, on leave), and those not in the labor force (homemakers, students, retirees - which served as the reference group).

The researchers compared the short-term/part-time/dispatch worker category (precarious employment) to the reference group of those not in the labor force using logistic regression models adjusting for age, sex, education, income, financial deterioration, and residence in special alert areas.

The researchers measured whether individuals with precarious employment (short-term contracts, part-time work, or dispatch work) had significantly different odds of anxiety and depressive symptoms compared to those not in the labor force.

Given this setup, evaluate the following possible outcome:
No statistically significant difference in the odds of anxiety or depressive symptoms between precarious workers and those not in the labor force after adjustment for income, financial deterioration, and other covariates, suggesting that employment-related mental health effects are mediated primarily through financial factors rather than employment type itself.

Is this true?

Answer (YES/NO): NO